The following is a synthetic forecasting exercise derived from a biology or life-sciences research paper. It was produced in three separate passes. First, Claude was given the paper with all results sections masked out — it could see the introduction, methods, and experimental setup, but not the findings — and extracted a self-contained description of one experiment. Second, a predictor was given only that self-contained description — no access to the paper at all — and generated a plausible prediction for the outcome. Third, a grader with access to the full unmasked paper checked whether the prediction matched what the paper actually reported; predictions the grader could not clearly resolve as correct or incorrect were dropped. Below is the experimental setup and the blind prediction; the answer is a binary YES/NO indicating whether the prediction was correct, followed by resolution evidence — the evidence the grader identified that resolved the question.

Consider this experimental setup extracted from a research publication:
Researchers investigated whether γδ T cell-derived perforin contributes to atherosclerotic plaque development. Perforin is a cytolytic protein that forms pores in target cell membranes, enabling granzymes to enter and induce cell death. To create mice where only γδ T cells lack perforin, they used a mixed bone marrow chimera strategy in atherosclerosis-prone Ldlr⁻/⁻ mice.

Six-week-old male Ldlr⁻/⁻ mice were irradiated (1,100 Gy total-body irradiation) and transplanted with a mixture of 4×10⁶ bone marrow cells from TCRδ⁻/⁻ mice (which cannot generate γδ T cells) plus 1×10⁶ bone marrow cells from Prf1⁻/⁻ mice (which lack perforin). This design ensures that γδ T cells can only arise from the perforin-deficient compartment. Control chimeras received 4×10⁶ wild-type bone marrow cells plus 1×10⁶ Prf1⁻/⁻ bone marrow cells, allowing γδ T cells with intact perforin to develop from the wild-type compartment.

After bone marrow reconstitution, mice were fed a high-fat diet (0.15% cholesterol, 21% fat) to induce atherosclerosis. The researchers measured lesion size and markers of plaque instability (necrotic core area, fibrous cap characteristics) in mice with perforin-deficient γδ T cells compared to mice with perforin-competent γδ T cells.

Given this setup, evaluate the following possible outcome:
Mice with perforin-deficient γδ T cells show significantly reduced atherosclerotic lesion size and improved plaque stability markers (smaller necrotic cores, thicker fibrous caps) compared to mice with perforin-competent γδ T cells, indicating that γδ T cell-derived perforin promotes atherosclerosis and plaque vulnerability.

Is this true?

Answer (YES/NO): YES